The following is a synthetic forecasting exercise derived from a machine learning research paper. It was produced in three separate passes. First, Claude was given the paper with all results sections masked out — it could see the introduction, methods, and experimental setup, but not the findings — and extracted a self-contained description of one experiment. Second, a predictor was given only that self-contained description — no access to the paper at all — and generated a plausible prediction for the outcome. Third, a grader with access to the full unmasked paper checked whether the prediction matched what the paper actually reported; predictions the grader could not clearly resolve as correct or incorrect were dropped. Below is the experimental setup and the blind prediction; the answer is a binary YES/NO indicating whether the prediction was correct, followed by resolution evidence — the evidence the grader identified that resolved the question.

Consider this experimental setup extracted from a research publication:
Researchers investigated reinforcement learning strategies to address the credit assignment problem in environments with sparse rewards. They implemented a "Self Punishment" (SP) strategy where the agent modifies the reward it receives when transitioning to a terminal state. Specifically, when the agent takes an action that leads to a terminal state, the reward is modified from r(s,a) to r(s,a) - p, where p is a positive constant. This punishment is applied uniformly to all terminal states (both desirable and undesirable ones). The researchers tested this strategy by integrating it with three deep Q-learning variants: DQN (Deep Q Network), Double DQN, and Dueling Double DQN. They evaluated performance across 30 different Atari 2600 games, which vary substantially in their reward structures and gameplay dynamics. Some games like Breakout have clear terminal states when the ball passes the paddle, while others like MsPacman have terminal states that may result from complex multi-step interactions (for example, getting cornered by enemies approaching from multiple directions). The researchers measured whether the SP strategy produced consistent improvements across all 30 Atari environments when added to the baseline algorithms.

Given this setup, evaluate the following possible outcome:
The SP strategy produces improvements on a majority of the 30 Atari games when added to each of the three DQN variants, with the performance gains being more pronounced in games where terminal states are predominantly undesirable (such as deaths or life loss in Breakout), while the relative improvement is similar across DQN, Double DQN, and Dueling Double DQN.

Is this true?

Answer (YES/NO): NO